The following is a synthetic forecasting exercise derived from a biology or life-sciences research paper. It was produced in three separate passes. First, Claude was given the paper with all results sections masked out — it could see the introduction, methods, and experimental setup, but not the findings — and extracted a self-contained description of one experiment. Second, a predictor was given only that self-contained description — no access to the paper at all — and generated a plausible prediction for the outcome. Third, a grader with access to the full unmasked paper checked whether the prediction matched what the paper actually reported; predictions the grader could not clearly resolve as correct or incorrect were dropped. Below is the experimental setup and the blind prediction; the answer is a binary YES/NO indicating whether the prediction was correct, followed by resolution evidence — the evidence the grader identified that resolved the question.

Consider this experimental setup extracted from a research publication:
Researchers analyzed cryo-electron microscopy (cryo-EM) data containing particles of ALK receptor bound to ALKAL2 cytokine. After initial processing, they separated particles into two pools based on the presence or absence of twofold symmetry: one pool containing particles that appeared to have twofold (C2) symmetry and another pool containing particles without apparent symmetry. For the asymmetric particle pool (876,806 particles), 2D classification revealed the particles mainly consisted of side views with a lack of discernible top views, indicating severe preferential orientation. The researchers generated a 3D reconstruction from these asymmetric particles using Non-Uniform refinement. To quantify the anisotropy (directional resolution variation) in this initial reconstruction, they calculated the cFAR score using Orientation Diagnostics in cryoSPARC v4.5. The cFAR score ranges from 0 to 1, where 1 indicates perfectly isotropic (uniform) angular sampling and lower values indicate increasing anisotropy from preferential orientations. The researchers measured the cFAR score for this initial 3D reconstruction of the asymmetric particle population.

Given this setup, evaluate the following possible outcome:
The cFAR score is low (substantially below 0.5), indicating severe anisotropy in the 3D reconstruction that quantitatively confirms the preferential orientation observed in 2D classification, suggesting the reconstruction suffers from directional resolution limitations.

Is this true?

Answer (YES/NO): YES